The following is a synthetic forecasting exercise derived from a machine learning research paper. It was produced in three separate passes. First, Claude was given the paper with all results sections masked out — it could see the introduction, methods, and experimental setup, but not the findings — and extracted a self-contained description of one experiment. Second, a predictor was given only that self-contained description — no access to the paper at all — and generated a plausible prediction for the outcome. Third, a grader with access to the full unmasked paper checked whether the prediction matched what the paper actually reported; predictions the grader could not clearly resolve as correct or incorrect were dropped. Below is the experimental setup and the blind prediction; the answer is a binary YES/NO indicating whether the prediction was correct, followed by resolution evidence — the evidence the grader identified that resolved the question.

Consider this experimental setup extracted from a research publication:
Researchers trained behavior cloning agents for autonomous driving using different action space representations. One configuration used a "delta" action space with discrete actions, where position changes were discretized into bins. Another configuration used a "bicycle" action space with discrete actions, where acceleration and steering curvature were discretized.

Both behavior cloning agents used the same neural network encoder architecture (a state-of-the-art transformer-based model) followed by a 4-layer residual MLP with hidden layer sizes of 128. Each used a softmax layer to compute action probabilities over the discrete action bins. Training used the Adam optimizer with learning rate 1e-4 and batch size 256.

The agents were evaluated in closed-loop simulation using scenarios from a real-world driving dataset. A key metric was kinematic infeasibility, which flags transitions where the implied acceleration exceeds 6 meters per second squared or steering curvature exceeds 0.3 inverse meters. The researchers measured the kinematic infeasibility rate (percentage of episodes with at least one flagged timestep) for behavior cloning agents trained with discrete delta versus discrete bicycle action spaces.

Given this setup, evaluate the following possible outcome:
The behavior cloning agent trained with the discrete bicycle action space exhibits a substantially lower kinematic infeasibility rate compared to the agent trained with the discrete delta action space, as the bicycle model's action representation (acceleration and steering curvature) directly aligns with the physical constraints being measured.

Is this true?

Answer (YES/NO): YES